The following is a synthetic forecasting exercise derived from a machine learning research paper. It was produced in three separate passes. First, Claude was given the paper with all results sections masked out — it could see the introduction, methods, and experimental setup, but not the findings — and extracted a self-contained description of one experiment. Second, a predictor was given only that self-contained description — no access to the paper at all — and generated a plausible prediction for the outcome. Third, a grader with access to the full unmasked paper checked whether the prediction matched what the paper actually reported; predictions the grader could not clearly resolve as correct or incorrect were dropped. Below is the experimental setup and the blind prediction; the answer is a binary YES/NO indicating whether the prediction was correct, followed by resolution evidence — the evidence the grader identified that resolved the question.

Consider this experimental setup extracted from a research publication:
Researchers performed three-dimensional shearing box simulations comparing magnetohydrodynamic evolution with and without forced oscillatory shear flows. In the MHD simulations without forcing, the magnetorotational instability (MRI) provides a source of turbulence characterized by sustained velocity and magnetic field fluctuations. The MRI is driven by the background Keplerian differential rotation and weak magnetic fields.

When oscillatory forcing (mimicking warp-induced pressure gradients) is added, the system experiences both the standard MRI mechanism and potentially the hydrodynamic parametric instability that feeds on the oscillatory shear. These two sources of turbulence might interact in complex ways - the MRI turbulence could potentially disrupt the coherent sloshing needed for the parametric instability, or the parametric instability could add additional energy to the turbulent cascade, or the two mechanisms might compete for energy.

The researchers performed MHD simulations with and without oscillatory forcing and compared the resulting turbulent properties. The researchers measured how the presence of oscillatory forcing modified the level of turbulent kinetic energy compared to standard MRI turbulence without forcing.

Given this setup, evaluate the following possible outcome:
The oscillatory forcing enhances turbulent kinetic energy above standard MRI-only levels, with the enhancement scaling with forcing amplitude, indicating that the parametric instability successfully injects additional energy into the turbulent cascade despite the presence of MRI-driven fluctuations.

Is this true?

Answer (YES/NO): NO